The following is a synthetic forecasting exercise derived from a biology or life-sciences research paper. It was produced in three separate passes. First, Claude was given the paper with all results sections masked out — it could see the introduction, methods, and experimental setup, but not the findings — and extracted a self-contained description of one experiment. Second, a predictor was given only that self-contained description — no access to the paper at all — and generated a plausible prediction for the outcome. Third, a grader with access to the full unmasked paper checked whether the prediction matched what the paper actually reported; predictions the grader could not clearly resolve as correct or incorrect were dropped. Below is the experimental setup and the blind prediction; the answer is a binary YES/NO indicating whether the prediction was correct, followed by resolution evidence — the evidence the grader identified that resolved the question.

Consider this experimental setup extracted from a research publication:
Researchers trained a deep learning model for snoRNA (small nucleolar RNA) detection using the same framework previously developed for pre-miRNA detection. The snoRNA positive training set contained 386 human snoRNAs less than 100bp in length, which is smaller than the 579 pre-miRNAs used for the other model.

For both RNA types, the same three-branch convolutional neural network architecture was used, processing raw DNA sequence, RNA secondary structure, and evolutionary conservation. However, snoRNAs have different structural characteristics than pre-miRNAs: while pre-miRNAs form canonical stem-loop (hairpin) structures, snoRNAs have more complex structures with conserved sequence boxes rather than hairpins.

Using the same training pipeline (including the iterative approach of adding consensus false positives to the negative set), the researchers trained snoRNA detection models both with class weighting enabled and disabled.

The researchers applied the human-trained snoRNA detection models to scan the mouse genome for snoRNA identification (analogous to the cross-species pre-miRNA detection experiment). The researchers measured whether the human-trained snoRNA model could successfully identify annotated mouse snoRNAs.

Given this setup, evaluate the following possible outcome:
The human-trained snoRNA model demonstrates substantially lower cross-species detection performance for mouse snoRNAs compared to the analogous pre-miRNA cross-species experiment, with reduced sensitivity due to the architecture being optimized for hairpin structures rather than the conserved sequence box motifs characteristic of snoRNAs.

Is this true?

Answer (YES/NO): NO